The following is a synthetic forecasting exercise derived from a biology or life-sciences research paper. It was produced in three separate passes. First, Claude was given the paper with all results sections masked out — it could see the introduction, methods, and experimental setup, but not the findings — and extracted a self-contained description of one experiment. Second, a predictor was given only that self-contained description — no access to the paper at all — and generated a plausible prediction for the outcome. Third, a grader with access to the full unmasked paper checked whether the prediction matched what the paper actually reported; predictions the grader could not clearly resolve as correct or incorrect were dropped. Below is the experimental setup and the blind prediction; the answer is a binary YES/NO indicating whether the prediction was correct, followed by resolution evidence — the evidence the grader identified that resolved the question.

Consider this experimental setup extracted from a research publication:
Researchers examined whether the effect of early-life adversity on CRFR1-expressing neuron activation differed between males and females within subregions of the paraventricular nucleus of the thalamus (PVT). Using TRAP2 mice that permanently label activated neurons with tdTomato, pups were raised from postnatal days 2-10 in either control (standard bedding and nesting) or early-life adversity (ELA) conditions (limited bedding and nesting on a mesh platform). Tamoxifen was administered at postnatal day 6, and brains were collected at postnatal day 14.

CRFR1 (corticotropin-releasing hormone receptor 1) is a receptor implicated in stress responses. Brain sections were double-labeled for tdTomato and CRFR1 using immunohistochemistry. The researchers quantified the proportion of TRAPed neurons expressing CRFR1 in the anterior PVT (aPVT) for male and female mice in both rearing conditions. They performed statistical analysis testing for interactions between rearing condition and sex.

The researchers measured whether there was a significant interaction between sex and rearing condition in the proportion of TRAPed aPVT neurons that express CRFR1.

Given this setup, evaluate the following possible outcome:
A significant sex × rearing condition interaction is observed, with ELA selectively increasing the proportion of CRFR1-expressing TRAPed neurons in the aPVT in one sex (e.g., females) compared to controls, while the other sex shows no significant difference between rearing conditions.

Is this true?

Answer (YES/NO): NO